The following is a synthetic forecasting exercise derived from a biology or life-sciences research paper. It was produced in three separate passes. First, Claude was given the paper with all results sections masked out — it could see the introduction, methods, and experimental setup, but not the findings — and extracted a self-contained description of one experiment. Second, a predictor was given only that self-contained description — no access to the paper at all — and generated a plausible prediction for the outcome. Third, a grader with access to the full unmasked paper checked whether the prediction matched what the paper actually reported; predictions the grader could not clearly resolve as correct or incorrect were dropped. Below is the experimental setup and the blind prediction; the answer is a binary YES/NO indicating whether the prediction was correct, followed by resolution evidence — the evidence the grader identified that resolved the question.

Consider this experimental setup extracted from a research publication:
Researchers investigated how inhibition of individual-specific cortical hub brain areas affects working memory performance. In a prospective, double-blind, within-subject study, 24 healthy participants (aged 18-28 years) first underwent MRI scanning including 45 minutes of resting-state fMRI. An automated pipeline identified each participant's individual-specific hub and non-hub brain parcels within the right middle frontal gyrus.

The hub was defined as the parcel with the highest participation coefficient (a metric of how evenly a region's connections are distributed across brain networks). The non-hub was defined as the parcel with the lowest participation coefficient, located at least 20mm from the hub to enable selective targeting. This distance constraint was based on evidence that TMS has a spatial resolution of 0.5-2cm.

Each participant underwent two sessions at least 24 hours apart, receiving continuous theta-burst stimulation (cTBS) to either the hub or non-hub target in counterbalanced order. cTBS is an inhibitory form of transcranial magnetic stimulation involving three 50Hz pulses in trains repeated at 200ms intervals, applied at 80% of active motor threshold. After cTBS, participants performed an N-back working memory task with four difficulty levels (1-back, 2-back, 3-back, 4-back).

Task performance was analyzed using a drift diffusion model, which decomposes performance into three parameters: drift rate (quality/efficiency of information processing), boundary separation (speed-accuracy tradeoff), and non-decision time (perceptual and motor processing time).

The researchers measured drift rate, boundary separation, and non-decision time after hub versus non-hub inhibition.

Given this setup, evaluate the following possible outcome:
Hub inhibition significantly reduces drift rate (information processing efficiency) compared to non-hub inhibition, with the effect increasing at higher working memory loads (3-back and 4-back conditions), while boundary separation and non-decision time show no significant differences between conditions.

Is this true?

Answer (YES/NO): NO